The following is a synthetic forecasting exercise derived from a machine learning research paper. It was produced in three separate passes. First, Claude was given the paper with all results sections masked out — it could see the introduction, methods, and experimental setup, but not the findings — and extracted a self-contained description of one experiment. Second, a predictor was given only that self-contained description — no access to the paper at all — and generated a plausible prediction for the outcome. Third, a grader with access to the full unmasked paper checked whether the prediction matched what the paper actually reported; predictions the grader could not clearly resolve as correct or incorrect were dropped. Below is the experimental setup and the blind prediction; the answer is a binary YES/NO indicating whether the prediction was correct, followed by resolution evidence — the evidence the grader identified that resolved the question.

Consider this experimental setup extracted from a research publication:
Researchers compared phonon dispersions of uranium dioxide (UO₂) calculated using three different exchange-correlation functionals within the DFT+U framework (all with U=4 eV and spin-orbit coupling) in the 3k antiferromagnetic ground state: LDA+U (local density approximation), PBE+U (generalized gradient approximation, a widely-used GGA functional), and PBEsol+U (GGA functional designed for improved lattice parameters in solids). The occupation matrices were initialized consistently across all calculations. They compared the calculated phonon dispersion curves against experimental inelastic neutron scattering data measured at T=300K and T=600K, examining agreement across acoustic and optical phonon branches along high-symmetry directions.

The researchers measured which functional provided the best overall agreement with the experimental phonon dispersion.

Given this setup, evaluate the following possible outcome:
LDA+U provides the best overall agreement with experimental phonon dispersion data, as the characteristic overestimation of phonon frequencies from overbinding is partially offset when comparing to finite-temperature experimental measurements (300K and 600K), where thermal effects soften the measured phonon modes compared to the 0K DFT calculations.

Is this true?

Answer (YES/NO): NO